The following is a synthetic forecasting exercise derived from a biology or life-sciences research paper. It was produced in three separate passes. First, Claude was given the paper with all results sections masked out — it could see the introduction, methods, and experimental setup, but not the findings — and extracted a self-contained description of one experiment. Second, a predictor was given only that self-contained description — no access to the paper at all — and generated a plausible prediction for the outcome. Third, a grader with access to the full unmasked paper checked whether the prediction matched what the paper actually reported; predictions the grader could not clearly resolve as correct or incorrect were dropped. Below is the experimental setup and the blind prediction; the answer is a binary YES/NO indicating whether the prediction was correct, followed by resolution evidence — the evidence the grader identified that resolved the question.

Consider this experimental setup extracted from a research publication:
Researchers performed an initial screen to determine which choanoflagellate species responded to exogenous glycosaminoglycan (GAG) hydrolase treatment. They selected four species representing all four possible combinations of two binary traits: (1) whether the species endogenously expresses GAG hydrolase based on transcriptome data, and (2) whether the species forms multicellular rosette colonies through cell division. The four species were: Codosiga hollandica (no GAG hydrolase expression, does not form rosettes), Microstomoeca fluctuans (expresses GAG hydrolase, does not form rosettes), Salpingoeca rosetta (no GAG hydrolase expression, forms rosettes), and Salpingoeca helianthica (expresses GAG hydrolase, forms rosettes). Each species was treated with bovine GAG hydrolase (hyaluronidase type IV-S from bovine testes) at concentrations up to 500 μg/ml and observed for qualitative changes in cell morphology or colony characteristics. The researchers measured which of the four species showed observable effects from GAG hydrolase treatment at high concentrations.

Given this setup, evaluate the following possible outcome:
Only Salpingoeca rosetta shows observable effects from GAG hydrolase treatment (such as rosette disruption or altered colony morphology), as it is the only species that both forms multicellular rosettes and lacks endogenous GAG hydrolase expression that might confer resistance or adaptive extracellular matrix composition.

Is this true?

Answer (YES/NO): NO